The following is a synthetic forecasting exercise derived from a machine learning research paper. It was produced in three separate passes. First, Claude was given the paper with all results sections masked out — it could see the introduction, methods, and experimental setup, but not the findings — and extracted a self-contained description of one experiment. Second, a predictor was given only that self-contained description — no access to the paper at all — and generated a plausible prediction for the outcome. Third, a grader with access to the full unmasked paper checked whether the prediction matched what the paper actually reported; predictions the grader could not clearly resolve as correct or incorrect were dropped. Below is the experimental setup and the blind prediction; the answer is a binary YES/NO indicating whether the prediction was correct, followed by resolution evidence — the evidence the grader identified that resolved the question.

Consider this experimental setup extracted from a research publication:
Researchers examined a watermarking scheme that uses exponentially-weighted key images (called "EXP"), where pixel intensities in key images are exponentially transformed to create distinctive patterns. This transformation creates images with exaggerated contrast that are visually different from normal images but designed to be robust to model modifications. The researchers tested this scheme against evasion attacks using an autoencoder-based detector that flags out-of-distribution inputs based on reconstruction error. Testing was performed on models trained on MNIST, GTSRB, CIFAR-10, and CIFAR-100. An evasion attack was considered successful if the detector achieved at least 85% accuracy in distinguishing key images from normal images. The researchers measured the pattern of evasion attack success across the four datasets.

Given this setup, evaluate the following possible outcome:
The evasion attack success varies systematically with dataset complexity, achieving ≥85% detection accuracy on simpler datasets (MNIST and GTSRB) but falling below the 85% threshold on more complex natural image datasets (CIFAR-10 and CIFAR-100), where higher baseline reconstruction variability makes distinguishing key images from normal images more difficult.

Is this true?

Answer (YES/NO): NO